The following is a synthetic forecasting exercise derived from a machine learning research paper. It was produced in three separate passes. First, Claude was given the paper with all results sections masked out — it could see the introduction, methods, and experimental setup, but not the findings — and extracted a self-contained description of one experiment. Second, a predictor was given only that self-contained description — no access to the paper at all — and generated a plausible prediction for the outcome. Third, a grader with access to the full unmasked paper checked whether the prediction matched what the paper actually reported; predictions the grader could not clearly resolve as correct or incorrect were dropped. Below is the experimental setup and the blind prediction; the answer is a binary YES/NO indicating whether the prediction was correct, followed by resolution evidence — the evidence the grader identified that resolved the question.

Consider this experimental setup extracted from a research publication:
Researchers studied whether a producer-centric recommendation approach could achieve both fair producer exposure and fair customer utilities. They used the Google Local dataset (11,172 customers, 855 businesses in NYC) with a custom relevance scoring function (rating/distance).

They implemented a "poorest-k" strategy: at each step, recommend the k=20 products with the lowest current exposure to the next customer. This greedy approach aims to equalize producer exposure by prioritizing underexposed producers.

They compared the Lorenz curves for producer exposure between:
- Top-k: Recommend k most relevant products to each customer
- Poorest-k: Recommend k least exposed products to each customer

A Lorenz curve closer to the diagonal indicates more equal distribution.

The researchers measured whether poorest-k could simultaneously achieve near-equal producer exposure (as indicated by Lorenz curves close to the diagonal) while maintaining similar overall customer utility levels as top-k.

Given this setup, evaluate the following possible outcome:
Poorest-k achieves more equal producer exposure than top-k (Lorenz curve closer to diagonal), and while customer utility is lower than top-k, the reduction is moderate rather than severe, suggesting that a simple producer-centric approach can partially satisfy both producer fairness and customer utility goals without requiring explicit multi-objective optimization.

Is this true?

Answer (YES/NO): NO